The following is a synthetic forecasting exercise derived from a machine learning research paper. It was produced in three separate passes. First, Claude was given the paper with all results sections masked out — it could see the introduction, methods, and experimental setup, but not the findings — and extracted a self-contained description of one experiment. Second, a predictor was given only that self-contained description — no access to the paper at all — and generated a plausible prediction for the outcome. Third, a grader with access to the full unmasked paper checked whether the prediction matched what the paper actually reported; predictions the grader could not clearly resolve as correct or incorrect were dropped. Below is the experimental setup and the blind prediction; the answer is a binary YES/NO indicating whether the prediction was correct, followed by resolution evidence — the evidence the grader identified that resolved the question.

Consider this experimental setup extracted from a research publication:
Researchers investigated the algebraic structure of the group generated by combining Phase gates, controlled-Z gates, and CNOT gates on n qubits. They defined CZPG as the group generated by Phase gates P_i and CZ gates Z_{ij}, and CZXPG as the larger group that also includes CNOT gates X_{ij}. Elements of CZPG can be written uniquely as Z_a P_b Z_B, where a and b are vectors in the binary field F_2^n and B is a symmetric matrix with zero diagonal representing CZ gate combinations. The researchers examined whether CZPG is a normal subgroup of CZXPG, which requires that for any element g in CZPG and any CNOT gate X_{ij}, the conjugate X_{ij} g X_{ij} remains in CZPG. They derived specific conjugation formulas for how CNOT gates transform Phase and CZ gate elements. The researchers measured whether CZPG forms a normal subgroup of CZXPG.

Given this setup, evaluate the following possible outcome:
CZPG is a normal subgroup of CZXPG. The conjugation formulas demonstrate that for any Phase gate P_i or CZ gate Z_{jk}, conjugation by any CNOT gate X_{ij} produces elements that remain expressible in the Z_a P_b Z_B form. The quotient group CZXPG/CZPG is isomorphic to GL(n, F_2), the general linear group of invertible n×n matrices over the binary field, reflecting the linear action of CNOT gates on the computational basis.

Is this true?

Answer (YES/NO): YES